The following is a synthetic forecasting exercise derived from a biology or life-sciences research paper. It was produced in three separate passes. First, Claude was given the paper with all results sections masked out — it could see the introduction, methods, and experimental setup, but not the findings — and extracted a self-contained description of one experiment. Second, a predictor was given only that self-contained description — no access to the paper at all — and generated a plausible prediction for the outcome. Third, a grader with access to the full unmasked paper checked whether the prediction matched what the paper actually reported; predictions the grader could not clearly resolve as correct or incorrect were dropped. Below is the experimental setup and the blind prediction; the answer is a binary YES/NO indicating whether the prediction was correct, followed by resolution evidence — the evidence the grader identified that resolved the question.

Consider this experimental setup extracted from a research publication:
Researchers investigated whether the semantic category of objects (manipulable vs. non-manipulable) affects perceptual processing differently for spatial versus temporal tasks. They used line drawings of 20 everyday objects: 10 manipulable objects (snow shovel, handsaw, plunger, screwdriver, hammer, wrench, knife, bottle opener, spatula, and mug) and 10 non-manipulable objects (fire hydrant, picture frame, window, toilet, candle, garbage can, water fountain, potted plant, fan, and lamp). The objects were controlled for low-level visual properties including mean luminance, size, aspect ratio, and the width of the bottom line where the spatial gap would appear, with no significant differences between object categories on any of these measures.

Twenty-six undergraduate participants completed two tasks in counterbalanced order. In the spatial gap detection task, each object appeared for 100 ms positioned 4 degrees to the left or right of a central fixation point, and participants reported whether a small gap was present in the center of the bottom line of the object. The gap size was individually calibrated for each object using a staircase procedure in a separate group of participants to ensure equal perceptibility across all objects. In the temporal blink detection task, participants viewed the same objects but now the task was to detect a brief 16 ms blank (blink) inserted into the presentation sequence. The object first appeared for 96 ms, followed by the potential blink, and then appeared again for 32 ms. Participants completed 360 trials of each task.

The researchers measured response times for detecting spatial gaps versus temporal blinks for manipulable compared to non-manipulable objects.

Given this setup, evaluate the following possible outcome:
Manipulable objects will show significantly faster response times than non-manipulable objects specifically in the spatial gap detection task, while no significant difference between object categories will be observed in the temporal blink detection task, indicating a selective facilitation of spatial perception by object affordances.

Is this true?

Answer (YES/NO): NO